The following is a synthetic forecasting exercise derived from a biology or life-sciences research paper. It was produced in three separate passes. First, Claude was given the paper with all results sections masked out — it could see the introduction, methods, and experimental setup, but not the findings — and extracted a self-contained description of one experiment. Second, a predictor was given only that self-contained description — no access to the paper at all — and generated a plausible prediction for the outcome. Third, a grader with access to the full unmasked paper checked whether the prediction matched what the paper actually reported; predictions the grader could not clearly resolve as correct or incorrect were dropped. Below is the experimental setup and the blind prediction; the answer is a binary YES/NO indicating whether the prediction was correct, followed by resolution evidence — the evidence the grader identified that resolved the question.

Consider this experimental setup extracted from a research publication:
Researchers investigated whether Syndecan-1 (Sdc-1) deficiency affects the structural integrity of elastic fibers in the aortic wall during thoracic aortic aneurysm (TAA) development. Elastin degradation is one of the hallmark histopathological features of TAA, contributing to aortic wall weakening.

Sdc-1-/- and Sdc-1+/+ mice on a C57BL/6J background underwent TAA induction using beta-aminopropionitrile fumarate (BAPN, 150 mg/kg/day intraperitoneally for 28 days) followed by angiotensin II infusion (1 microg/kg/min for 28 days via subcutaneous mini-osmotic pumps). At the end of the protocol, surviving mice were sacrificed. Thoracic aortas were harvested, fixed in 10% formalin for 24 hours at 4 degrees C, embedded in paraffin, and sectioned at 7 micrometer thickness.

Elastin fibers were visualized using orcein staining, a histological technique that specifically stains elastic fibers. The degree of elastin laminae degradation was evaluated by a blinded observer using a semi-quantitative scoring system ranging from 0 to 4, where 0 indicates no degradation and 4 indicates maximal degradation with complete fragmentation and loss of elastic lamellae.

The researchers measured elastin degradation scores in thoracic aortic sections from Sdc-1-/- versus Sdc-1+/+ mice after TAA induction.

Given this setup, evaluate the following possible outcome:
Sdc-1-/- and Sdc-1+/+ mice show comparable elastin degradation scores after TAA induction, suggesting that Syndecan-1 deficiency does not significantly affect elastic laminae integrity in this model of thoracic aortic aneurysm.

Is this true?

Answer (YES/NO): YES